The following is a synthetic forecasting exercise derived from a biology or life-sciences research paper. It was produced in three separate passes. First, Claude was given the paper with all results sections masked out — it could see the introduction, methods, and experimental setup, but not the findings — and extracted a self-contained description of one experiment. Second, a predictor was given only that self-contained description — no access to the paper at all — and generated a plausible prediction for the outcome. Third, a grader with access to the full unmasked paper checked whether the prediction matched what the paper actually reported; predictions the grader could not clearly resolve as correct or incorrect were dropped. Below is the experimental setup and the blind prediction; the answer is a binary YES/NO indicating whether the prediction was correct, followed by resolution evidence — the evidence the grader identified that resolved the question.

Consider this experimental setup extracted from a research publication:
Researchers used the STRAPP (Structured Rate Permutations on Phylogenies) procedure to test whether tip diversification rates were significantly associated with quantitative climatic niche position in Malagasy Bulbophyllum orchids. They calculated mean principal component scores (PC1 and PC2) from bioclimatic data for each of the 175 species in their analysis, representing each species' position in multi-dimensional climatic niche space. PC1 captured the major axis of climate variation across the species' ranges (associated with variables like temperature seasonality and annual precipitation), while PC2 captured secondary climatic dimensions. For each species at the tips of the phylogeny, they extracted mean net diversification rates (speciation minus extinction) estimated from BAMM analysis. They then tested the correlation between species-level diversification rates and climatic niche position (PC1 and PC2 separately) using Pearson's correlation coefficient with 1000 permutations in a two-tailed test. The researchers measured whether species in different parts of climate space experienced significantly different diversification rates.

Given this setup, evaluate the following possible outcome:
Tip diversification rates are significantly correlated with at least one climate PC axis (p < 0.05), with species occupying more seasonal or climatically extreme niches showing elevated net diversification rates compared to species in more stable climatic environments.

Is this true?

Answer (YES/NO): NO